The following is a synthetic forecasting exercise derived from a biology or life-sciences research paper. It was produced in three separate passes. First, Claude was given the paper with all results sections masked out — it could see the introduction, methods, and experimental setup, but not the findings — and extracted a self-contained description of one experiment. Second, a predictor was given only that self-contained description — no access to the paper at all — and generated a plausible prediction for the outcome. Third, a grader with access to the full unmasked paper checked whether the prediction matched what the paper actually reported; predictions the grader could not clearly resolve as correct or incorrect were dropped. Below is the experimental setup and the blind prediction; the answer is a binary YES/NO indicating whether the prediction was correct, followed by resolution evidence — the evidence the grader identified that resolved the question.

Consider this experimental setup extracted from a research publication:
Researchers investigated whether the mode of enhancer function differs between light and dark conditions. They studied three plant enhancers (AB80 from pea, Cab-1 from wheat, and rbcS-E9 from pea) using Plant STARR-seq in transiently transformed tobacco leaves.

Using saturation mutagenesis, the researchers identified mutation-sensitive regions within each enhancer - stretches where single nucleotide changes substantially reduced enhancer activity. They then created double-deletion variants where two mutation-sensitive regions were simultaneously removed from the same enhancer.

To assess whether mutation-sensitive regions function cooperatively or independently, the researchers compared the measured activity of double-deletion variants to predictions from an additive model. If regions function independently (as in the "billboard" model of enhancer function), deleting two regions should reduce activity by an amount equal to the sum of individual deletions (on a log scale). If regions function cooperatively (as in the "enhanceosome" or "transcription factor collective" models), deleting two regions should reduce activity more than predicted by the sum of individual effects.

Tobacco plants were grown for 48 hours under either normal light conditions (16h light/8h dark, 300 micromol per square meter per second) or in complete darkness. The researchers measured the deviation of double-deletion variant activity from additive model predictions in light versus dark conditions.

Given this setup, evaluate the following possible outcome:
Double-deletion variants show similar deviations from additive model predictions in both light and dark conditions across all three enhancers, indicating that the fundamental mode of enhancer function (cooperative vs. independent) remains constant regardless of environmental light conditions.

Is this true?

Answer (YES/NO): NO